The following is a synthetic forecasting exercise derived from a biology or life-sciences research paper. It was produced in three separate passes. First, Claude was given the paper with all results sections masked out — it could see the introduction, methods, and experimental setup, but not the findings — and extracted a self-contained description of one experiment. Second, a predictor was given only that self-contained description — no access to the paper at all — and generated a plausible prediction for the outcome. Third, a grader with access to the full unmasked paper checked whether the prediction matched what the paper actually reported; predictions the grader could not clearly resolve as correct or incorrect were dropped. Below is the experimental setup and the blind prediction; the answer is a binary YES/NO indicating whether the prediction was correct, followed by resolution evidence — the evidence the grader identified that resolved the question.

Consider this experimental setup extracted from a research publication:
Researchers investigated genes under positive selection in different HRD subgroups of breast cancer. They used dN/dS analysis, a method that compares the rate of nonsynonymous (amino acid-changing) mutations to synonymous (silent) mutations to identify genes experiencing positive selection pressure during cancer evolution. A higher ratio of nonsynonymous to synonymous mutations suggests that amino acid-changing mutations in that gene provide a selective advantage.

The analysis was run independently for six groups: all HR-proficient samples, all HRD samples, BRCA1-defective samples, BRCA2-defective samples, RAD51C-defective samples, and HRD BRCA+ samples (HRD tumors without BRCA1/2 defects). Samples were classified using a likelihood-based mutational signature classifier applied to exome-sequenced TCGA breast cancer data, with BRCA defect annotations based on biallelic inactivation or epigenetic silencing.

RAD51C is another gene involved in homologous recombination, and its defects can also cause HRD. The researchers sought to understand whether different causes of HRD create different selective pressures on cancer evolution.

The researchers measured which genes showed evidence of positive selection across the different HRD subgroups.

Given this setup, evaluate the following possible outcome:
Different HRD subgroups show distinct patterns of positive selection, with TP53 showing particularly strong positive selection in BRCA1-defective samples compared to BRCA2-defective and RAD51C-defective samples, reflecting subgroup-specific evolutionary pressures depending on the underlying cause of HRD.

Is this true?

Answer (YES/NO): YES